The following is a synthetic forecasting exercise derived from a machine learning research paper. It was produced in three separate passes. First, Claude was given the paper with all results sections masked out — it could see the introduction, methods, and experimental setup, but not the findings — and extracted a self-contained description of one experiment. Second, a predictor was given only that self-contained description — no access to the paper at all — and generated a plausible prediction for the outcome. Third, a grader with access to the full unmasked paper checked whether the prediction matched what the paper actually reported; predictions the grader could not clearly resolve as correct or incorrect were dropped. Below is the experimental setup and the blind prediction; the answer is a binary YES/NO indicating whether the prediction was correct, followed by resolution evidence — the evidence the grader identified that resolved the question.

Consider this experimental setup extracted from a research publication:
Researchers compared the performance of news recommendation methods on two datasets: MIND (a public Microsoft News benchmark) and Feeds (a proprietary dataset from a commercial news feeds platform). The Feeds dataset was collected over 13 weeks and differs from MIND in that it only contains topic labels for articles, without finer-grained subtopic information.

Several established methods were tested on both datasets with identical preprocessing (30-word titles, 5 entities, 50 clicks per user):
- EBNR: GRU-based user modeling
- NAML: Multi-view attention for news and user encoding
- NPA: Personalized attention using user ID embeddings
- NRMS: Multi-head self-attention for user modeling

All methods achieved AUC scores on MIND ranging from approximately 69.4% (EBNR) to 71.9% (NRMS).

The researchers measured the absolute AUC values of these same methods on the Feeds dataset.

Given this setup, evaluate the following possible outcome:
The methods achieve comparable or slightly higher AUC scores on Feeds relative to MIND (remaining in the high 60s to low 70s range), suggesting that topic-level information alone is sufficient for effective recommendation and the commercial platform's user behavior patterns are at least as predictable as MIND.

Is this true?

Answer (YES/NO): NO